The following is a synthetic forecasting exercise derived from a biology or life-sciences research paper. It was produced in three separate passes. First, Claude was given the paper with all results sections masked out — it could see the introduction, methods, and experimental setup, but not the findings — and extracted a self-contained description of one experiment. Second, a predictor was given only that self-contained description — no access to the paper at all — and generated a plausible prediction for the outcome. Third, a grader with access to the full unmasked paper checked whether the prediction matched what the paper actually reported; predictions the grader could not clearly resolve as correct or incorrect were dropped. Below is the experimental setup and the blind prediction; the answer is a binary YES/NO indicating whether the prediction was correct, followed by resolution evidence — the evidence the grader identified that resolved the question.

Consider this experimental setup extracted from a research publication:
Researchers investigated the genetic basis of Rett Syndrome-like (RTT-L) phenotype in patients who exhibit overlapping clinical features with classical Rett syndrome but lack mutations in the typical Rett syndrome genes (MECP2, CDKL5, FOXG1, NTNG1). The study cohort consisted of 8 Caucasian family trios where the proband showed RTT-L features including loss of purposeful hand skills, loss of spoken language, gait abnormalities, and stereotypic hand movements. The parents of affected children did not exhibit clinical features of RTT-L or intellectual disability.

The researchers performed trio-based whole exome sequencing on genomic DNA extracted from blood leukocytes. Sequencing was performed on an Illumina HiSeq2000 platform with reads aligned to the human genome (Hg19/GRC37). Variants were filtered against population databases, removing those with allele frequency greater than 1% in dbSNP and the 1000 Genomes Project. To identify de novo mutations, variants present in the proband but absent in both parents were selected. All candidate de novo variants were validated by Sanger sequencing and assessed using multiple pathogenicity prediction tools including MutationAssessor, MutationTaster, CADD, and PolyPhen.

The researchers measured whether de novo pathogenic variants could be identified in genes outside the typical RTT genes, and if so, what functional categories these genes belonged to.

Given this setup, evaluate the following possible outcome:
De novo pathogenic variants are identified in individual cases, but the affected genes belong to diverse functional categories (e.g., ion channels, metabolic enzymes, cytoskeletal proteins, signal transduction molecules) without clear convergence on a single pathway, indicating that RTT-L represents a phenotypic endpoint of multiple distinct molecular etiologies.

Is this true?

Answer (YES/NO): NO